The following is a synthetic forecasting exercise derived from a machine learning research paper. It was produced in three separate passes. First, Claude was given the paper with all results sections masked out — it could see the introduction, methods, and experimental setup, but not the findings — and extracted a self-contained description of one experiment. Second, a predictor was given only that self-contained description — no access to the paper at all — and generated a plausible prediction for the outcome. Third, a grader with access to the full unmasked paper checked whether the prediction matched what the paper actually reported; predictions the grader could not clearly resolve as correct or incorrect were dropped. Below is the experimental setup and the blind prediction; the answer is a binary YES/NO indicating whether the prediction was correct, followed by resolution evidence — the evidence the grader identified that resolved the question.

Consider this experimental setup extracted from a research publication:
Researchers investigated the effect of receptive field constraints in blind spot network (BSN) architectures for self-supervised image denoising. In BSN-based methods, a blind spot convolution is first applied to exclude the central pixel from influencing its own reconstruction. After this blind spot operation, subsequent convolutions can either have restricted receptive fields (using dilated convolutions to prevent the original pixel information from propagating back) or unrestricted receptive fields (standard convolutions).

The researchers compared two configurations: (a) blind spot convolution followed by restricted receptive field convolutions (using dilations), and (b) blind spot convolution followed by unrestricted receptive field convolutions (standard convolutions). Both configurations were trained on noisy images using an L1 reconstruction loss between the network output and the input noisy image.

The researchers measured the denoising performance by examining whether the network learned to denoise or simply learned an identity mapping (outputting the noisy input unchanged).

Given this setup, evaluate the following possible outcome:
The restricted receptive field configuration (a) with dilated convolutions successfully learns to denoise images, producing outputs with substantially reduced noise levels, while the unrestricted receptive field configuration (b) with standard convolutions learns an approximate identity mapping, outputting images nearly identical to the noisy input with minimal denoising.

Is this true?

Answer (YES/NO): YES